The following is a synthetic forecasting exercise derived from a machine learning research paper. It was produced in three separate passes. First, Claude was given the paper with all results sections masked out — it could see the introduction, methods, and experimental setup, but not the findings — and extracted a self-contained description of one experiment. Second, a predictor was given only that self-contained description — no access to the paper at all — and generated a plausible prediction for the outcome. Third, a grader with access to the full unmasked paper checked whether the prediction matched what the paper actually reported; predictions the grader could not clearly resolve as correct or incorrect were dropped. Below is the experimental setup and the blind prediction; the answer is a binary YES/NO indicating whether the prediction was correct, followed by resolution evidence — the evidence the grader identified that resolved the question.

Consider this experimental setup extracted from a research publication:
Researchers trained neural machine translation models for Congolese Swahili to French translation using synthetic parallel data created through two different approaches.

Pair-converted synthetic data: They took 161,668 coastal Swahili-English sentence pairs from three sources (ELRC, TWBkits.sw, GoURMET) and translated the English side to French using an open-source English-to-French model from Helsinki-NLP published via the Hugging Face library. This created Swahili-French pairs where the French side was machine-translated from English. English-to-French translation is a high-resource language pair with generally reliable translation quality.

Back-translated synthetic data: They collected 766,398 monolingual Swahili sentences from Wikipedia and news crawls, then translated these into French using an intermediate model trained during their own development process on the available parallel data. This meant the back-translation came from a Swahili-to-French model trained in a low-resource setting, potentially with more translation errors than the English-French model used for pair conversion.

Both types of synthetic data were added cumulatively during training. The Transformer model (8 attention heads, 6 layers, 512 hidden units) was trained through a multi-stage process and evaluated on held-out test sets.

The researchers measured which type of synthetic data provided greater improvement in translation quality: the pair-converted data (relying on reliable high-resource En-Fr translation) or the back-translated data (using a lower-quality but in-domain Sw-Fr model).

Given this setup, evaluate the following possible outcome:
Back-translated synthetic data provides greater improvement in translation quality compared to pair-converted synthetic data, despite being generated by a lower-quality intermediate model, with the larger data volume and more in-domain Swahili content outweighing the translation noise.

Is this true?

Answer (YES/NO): NO